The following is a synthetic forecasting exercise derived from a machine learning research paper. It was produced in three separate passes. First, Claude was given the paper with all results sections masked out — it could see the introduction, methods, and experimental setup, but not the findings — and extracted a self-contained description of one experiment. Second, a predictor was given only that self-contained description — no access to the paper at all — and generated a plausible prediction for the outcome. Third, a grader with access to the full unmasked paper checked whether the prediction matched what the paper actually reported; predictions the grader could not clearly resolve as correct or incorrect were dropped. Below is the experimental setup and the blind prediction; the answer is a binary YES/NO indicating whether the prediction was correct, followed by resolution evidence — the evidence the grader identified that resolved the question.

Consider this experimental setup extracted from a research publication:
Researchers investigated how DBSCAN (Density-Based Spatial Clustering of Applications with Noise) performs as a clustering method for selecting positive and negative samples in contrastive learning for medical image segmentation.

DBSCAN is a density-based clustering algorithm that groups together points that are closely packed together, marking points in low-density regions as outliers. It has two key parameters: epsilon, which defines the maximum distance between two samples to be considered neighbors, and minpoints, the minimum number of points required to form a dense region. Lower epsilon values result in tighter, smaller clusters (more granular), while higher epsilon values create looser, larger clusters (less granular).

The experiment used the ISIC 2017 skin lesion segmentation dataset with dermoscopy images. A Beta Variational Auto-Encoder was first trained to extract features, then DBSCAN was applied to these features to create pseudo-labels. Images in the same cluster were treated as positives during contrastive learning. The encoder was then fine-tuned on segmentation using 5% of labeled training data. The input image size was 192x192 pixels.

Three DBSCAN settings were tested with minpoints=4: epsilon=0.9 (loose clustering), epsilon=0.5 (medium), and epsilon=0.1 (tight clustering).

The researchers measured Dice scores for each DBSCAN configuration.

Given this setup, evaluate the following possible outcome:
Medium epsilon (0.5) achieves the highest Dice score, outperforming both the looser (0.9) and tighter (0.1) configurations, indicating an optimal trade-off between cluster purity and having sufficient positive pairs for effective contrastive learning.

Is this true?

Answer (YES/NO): NO